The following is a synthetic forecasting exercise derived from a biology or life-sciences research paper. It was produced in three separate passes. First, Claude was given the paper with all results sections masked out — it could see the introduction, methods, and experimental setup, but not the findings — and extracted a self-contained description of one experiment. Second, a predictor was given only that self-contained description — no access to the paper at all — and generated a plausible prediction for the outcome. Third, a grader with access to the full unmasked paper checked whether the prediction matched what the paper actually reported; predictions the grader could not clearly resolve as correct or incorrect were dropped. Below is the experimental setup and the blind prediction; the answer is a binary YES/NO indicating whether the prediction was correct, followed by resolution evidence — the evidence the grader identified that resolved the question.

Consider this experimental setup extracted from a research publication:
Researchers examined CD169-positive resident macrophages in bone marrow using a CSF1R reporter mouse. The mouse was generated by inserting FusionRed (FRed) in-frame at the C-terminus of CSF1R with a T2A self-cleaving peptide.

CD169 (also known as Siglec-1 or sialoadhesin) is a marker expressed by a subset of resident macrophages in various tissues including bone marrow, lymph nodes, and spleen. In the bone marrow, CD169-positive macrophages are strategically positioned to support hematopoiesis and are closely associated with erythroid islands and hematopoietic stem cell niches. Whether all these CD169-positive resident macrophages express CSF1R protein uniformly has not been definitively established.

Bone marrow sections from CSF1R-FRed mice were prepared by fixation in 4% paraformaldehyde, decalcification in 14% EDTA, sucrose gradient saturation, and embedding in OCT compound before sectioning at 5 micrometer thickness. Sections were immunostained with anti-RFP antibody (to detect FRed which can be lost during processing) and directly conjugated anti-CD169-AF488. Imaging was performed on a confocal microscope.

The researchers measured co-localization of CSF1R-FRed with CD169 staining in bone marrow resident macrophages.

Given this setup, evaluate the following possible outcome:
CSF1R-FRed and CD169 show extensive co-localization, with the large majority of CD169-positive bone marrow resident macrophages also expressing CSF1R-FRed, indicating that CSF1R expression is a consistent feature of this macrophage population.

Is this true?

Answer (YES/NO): YES